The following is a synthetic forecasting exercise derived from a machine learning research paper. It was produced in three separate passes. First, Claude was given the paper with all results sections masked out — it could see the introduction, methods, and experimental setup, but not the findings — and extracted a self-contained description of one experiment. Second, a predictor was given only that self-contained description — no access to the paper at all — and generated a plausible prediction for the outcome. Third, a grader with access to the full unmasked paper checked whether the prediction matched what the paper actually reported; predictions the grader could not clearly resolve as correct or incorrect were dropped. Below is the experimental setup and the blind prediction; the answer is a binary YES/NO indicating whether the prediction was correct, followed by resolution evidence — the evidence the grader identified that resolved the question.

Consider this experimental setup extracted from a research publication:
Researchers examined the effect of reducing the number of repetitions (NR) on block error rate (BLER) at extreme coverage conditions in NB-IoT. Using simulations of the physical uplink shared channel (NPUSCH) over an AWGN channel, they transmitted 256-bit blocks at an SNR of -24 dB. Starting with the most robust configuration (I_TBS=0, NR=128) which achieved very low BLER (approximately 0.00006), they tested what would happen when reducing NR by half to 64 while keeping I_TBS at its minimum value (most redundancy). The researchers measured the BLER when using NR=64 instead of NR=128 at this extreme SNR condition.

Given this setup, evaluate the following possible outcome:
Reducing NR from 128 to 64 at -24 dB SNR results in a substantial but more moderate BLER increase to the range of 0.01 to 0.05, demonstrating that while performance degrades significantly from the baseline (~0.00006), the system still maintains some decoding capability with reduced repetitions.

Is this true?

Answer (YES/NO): NO